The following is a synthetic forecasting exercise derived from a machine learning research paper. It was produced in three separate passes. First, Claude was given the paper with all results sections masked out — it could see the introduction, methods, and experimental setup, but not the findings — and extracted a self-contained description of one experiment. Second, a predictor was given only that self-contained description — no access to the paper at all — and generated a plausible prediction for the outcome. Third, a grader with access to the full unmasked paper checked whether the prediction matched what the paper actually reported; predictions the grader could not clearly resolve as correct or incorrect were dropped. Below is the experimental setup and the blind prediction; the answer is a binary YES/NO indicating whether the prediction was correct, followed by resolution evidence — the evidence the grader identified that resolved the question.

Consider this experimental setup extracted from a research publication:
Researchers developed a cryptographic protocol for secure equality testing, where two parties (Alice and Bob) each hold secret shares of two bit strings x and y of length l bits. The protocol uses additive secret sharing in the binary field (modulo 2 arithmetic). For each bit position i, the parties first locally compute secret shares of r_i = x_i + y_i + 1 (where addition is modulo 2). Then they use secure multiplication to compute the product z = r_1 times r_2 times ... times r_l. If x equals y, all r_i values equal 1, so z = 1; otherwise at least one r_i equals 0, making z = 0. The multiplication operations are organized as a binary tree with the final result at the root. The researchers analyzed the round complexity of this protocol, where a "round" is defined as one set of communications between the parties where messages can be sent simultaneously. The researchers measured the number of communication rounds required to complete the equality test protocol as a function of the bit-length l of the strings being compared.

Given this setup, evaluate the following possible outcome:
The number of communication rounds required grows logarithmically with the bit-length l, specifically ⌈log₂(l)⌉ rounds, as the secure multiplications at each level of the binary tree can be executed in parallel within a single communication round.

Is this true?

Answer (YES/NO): YES